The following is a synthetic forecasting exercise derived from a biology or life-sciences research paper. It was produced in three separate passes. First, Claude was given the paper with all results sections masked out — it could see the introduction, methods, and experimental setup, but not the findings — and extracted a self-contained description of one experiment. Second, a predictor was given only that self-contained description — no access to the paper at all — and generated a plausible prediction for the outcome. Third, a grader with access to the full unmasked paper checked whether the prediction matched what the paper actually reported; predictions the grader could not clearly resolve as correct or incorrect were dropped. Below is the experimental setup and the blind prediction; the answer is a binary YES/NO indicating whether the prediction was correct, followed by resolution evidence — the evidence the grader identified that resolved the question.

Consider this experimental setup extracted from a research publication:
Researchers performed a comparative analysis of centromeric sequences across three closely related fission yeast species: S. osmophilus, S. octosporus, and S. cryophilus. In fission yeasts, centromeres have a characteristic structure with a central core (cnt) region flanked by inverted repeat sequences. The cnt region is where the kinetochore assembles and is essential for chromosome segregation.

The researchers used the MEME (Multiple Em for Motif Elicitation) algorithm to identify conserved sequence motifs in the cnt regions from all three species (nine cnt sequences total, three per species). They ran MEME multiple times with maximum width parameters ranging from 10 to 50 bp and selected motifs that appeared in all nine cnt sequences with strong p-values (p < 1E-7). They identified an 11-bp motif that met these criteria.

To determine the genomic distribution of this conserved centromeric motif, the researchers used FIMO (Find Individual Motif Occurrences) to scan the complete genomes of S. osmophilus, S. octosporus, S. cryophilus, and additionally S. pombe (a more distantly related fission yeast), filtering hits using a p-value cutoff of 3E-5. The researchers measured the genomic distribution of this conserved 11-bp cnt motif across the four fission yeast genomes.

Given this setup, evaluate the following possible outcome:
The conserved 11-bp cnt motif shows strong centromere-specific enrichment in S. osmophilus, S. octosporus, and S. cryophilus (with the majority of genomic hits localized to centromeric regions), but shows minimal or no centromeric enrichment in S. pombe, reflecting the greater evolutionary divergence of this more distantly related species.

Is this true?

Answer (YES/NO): NO